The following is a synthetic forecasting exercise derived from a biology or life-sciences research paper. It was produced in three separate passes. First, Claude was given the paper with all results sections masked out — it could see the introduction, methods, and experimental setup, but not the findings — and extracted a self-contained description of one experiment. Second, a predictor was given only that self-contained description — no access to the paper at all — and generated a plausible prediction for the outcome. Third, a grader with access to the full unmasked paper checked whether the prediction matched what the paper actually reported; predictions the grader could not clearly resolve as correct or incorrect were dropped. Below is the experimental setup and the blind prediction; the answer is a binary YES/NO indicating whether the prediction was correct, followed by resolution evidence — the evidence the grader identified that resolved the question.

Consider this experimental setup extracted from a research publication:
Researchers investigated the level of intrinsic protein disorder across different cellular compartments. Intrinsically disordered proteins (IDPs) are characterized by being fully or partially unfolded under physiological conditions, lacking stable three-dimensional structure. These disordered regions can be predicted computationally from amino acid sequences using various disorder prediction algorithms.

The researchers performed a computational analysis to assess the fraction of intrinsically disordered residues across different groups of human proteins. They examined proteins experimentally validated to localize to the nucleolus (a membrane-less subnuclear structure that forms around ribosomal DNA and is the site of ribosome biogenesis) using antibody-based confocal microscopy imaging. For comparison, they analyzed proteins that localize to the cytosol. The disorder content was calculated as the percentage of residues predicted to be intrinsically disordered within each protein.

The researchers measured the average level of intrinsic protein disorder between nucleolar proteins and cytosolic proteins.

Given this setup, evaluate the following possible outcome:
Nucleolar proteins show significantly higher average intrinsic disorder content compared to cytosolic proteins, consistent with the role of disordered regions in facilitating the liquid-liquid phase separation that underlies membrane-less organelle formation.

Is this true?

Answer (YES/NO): YES